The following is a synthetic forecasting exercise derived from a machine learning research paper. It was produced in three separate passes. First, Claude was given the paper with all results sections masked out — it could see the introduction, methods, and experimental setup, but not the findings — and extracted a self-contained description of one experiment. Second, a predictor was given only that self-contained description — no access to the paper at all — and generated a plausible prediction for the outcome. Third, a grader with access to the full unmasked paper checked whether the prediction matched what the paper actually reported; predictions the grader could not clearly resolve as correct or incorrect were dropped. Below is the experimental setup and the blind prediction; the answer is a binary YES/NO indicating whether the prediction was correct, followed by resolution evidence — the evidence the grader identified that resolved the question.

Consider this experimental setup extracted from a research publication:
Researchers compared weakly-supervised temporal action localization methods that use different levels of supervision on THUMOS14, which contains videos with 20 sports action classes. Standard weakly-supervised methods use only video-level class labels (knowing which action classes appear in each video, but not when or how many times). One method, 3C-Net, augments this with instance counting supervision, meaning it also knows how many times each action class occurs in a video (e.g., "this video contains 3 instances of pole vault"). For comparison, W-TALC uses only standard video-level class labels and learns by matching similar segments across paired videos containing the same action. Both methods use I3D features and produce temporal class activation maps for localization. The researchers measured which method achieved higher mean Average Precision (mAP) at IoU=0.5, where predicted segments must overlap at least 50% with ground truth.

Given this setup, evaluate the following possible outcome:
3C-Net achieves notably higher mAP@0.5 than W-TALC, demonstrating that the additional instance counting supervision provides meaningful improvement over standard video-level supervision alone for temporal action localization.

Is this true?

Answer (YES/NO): YES